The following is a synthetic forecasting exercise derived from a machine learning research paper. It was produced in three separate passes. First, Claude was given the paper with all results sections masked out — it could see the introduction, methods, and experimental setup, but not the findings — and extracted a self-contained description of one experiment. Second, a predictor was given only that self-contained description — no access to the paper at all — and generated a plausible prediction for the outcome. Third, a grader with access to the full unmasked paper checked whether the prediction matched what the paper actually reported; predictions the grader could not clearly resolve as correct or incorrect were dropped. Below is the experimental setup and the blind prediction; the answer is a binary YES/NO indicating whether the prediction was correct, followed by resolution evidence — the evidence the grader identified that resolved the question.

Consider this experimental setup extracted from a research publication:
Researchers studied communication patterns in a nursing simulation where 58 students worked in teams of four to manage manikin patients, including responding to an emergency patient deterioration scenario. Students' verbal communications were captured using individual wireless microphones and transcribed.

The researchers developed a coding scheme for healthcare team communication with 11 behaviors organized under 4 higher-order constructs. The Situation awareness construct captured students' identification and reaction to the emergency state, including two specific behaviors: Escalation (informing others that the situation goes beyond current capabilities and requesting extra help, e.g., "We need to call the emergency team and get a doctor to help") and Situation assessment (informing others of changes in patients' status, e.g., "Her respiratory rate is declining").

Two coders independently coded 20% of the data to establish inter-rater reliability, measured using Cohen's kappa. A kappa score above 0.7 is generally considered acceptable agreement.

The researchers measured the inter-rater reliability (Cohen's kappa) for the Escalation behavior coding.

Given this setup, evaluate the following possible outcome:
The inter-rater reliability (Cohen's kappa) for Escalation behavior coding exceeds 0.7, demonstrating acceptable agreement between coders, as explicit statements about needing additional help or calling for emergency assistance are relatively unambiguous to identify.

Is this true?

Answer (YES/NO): YES